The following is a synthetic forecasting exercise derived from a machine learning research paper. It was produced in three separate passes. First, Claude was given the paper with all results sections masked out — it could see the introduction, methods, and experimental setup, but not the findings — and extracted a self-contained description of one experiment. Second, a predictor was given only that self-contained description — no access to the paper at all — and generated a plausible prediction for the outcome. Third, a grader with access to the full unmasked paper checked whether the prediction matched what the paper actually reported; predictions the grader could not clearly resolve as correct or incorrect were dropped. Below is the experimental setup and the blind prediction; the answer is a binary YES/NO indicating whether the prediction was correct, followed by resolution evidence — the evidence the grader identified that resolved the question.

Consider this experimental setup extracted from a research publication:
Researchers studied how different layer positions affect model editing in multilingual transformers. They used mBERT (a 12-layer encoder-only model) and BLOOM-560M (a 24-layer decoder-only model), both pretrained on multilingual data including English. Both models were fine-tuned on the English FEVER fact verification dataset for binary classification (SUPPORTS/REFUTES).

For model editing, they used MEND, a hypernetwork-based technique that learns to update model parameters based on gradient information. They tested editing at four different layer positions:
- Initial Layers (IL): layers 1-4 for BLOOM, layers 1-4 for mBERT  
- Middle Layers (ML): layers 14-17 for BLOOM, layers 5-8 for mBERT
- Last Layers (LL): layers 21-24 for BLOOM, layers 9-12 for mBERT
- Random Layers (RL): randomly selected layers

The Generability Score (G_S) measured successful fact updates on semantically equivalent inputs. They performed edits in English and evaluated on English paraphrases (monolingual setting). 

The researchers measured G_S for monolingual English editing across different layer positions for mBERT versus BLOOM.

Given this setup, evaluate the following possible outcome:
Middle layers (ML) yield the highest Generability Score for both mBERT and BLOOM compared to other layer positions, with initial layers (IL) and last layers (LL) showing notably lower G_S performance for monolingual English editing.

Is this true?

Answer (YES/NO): NO